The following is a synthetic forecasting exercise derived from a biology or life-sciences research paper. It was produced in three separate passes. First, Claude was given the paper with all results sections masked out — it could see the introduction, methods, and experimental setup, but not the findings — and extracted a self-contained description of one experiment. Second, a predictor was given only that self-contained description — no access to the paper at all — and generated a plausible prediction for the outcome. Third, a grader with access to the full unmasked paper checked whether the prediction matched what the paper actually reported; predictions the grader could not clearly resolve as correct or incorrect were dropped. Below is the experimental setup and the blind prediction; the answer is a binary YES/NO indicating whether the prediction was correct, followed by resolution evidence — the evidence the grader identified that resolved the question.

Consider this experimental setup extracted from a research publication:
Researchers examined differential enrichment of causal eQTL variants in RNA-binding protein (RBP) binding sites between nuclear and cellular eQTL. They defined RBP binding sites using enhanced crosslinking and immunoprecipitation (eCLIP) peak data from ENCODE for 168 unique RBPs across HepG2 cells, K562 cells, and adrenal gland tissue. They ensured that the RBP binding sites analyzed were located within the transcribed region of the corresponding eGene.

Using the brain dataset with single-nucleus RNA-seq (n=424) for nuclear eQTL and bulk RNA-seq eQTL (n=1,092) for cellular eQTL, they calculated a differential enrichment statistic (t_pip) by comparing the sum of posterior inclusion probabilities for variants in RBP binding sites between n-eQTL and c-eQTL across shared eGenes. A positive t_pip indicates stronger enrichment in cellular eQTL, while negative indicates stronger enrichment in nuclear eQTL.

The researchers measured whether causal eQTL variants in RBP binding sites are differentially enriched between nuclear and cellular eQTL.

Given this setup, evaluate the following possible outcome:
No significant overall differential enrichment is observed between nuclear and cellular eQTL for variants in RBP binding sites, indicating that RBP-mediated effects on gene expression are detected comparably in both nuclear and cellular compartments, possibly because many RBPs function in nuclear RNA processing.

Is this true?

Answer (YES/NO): NO